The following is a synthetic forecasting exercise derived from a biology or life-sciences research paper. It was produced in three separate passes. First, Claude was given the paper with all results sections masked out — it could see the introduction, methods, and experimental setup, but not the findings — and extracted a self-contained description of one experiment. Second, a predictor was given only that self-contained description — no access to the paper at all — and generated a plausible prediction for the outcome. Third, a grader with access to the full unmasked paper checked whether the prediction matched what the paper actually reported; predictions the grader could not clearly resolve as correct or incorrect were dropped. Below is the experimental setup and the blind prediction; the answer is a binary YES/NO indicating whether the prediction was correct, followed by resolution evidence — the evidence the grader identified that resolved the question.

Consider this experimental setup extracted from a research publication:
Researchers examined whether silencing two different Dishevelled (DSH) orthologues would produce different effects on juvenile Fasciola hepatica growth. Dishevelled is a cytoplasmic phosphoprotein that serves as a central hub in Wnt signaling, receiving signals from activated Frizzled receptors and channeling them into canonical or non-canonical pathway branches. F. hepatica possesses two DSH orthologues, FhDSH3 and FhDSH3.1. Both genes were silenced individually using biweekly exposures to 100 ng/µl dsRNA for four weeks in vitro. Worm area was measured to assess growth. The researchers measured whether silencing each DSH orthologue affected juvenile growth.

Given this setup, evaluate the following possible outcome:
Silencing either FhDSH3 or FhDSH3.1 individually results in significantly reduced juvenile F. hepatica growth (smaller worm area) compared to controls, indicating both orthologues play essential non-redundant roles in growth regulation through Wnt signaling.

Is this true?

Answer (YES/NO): NO